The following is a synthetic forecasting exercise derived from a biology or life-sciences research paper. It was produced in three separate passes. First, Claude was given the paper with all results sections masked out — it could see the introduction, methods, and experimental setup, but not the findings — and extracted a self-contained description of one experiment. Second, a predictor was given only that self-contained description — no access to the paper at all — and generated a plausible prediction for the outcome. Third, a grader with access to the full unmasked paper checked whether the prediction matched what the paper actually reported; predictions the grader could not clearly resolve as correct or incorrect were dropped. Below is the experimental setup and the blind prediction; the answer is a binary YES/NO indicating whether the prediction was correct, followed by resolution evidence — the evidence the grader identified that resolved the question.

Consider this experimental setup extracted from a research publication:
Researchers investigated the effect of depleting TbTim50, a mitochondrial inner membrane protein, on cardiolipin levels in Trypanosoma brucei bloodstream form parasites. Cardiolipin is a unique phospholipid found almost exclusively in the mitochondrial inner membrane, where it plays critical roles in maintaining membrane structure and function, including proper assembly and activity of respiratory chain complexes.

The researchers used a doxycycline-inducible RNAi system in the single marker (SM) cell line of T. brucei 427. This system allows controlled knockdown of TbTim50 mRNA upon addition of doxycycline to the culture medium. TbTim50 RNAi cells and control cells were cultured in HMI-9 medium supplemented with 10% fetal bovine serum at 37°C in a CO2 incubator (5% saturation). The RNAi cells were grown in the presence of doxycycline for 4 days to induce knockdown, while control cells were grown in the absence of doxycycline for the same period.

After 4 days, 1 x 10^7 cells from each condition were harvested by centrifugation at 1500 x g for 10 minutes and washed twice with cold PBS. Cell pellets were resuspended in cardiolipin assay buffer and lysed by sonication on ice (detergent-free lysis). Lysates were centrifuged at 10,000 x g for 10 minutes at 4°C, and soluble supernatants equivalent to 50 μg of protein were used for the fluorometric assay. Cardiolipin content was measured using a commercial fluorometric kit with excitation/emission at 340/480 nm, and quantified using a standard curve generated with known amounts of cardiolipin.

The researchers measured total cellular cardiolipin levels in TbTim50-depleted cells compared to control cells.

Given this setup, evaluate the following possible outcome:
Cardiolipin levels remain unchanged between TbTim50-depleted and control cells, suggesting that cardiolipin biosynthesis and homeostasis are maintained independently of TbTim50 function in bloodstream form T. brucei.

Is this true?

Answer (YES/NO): NO